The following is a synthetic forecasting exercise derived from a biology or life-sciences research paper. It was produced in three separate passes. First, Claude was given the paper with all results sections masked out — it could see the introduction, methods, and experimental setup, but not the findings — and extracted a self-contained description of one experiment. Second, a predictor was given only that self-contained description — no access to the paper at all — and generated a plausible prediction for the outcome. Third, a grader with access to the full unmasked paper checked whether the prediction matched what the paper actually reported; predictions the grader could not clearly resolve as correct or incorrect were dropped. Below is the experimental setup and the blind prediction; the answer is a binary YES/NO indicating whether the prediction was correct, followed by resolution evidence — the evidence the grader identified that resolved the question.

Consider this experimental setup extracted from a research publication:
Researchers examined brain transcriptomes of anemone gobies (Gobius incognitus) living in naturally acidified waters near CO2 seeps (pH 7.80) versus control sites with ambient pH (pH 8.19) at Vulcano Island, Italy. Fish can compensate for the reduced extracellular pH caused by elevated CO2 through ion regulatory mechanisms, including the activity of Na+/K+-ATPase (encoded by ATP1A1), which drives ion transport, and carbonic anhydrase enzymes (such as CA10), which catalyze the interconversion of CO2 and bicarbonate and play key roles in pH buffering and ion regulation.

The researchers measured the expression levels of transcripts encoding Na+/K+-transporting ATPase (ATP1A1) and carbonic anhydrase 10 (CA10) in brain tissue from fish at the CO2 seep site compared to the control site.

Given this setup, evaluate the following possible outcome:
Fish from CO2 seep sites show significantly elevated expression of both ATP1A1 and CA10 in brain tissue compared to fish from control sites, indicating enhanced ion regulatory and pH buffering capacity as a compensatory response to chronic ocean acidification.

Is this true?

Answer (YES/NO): YES